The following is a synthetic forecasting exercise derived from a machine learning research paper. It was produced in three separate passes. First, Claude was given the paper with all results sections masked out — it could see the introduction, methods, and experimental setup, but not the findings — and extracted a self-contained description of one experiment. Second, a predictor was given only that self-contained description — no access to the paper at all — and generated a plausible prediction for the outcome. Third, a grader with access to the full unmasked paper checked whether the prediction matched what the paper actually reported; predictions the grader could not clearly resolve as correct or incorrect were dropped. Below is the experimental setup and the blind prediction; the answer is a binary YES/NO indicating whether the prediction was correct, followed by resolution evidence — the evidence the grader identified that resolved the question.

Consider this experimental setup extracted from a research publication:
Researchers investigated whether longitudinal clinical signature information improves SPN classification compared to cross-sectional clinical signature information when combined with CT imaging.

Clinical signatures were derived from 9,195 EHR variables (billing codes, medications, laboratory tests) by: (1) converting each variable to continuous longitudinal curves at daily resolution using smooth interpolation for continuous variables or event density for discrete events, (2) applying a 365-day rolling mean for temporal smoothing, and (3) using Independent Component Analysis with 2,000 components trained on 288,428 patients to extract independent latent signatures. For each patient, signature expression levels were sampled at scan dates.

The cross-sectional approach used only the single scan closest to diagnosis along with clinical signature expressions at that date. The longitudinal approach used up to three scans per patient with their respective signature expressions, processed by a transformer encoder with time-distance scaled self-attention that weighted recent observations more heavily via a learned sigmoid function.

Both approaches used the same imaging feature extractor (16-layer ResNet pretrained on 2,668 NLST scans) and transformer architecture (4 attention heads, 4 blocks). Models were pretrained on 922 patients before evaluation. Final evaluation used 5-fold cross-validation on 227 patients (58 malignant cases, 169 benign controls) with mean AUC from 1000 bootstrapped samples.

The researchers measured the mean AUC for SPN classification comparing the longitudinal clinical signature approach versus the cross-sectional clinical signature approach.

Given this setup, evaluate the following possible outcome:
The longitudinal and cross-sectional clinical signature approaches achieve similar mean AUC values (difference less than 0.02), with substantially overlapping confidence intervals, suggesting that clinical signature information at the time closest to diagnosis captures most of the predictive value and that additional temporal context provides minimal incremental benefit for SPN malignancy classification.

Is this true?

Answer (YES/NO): NO